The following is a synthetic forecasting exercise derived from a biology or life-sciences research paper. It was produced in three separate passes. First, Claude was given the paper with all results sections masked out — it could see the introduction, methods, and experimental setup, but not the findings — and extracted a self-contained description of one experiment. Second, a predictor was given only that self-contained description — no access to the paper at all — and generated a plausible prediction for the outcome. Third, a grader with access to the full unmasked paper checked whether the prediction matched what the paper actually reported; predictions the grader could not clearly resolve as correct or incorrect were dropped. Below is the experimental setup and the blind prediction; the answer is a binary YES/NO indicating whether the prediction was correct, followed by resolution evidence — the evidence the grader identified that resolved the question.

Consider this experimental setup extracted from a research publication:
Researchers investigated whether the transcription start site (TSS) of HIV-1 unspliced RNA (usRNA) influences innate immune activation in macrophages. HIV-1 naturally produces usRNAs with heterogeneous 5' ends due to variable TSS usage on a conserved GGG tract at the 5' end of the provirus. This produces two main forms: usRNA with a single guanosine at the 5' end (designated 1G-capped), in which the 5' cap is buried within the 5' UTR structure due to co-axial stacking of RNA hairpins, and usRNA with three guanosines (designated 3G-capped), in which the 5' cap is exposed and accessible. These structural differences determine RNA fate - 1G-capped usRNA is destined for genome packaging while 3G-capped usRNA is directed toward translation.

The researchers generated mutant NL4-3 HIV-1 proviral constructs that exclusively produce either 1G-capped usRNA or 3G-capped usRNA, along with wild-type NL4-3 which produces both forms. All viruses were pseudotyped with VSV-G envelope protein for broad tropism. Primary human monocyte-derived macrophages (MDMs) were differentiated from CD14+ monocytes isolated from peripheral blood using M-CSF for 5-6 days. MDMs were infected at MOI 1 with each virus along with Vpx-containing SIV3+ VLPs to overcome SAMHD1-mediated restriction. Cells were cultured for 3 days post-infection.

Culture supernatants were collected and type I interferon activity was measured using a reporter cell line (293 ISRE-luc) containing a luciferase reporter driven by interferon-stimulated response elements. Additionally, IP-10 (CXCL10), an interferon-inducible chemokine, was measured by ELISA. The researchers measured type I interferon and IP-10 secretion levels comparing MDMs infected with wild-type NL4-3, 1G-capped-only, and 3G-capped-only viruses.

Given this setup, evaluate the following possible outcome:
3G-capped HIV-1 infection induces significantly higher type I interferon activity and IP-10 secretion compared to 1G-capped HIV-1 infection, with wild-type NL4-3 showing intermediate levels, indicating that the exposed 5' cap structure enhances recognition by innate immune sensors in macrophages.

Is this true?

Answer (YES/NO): NO